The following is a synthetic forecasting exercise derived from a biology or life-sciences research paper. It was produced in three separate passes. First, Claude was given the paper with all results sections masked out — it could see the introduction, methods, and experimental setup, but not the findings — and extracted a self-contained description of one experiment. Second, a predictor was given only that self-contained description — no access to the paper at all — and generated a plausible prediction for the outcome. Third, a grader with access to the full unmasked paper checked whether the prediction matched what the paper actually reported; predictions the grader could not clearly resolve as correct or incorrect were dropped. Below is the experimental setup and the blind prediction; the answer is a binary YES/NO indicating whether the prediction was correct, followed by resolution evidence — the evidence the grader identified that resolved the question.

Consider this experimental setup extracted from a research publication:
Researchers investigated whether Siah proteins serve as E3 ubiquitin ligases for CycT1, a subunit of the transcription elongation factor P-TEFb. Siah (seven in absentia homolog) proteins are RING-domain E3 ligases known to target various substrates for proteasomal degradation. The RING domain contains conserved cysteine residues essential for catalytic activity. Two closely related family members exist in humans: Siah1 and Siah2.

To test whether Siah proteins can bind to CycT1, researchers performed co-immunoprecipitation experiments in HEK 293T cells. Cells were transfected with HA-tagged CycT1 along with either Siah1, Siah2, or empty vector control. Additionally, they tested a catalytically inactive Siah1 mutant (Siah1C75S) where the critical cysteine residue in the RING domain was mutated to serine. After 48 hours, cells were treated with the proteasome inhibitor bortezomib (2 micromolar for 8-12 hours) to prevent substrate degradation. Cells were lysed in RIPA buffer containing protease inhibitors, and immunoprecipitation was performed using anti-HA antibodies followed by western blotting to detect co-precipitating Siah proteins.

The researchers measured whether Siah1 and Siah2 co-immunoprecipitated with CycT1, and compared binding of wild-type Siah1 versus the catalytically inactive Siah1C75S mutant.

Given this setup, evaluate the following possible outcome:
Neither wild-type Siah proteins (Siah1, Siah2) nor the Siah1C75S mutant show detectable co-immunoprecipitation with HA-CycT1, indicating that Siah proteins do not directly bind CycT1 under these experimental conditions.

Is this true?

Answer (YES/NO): NO